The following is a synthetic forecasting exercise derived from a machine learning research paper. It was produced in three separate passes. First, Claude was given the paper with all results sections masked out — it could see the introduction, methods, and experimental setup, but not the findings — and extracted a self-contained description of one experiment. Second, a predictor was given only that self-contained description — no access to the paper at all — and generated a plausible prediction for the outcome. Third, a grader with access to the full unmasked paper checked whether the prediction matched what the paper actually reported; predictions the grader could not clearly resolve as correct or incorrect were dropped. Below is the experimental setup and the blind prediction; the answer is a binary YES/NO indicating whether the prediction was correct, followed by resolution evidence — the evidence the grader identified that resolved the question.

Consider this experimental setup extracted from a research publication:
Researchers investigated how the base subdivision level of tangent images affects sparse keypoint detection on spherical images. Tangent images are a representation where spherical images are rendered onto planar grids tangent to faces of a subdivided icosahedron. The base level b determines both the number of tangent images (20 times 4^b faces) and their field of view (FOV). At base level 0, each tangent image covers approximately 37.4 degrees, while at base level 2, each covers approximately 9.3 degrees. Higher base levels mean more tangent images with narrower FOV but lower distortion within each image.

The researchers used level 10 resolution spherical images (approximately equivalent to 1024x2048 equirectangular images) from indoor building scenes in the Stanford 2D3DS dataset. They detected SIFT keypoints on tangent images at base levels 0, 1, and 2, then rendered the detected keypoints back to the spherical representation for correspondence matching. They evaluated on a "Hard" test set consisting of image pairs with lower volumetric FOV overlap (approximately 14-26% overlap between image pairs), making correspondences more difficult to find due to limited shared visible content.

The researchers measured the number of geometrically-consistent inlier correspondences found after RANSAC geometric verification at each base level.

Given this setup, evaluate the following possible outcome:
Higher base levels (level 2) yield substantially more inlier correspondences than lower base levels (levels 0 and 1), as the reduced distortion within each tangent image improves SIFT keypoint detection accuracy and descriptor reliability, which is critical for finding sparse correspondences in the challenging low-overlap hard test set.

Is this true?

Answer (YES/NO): NO